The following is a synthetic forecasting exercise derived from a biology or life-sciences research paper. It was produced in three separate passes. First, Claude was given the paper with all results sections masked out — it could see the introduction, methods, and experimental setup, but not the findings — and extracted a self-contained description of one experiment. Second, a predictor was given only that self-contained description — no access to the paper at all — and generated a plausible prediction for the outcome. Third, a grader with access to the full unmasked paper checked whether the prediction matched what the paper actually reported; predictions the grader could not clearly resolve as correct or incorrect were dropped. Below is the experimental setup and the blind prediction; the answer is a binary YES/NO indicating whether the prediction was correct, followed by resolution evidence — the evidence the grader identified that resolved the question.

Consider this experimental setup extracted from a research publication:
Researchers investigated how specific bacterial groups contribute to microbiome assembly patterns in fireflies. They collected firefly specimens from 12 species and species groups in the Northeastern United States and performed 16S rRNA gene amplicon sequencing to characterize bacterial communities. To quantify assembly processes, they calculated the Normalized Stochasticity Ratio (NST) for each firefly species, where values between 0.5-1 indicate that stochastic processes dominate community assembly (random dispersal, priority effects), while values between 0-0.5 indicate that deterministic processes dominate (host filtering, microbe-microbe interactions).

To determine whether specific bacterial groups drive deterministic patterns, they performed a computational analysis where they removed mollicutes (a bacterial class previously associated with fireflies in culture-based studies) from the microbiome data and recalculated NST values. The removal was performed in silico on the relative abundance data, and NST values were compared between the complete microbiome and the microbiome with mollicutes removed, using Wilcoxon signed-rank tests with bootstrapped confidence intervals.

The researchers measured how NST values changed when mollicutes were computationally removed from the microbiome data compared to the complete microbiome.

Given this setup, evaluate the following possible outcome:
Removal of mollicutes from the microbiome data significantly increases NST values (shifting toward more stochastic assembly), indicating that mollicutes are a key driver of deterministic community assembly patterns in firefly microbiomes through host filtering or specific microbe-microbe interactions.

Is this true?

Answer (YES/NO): YES